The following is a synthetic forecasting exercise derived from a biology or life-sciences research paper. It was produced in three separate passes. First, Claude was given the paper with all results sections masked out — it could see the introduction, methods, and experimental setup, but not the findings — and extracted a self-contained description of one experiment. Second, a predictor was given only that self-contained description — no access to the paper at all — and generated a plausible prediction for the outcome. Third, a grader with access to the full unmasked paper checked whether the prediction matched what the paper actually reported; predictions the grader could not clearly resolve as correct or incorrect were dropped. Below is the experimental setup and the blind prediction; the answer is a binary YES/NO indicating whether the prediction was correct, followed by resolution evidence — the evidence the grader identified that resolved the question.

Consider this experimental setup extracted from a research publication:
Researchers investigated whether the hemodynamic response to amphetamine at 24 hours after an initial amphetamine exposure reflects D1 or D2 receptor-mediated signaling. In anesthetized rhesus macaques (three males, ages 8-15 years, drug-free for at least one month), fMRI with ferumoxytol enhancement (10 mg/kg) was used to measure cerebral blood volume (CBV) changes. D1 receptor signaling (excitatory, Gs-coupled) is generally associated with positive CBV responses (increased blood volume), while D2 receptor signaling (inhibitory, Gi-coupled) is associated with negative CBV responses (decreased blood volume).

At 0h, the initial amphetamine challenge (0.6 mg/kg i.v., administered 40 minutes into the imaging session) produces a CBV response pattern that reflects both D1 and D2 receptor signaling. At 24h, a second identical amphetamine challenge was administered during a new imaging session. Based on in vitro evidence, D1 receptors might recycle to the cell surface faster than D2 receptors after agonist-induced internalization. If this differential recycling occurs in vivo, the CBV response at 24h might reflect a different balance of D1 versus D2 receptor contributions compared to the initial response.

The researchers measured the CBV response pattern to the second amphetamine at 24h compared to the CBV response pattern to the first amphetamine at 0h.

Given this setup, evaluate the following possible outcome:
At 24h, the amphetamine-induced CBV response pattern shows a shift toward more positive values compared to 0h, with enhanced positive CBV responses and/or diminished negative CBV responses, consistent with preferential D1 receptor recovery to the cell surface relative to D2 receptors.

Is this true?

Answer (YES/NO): YES